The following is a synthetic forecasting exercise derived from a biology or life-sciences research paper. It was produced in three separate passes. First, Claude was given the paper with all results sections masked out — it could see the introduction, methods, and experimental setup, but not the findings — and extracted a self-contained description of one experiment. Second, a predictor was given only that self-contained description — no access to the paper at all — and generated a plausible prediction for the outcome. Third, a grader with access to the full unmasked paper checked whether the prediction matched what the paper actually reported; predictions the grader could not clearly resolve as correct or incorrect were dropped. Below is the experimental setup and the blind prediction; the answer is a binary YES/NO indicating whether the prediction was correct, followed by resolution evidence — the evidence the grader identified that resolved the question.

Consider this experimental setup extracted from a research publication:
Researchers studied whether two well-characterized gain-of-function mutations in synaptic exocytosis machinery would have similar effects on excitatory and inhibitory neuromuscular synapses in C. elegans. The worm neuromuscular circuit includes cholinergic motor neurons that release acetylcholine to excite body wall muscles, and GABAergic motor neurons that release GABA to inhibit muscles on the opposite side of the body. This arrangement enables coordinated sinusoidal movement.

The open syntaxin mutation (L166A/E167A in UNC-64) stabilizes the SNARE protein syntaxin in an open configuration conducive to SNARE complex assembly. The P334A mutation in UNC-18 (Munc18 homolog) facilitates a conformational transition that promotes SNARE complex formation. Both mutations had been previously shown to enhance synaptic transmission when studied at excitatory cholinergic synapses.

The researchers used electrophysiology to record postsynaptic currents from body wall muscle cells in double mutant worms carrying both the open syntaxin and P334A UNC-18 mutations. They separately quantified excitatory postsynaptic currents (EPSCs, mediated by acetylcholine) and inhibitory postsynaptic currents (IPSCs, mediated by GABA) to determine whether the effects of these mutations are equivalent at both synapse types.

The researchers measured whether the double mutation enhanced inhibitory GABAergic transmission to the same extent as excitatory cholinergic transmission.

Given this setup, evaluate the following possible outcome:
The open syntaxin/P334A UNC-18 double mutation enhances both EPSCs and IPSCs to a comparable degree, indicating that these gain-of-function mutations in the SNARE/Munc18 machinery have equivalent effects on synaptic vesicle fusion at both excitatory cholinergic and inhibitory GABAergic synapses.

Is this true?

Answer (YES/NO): NO